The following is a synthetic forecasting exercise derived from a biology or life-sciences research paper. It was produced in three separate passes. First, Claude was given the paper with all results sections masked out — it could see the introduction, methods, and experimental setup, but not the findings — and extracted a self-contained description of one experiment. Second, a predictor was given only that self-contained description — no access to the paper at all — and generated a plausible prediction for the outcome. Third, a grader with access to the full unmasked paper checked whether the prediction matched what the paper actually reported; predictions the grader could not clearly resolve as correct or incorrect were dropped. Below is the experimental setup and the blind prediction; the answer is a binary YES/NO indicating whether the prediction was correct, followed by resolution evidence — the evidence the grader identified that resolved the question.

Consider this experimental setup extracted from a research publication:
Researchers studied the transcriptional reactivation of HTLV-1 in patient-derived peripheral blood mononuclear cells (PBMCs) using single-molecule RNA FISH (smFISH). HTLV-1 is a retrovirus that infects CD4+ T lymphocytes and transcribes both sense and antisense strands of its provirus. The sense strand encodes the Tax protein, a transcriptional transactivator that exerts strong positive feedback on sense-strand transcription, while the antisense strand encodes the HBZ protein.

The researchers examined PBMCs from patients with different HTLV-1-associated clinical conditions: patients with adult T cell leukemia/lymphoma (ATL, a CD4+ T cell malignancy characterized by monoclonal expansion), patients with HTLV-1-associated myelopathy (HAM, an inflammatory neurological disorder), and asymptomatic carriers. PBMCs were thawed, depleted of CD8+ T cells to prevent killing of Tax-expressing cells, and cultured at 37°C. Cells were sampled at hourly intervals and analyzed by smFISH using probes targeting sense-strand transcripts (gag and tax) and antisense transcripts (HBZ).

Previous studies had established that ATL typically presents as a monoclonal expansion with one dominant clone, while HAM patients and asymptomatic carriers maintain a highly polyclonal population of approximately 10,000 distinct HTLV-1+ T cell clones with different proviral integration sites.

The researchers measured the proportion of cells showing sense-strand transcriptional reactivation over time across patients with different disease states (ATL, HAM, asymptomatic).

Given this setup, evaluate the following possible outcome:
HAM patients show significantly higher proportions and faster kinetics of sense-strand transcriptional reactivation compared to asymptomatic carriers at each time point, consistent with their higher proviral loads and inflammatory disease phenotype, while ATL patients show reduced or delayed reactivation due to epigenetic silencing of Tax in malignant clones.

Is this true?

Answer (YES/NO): NO